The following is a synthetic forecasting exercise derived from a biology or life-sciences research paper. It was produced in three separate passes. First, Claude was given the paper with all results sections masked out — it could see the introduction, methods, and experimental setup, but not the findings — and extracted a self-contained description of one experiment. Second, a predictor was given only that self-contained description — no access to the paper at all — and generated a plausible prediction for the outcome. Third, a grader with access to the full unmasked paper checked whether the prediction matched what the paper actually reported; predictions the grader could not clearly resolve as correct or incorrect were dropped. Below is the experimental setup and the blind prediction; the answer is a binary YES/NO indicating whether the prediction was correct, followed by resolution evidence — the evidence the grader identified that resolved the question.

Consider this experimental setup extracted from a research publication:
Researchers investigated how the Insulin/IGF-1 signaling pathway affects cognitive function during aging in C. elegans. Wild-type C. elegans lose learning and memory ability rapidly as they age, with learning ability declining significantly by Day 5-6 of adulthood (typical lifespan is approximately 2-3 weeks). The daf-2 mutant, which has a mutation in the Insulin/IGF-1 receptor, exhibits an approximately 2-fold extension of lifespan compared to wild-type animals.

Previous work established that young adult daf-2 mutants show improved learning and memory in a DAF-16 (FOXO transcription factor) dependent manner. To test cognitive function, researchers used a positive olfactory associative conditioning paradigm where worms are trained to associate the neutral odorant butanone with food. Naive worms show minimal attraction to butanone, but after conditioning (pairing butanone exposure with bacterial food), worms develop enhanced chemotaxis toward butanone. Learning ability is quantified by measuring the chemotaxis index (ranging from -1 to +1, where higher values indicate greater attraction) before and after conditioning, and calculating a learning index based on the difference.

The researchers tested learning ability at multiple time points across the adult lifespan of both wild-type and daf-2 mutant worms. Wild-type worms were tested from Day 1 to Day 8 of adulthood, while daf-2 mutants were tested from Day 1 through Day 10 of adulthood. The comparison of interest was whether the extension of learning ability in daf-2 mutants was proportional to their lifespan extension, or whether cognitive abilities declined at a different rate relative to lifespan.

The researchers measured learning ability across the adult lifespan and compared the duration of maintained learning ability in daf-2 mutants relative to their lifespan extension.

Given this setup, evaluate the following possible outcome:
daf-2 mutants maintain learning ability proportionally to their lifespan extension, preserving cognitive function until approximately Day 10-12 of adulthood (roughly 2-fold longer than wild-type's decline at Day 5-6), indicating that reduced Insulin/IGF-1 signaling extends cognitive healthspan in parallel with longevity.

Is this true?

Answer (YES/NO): NO